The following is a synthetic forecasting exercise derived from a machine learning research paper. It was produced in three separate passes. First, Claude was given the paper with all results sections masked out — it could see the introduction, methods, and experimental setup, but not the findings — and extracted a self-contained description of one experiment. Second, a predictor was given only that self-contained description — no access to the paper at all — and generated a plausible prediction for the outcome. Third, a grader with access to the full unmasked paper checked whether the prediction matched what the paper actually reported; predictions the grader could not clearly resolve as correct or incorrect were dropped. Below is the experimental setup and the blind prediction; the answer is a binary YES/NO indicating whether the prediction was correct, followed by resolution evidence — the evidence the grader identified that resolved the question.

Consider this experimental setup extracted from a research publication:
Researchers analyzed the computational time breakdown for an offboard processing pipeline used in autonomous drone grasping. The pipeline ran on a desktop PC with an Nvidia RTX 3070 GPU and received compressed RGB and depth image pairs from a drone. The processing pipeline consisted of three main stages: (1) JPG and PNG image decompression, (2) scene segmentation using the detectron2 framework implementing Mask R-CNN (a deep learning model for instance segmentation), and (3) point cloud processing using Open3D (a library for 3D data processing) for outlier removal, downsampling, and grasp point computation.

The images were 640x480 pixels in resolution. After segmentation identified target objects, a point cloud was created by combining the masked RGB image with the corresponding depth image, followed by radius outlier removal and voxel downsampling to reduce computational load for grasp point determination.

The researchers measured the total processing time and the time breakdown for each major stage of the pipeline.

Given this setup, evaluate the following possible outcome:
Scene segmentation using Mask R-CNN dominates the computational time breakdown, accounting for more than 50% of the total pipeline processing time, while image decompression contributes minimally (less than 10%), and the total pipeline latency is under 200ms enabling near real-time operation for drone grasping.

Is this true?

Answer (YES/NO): YES